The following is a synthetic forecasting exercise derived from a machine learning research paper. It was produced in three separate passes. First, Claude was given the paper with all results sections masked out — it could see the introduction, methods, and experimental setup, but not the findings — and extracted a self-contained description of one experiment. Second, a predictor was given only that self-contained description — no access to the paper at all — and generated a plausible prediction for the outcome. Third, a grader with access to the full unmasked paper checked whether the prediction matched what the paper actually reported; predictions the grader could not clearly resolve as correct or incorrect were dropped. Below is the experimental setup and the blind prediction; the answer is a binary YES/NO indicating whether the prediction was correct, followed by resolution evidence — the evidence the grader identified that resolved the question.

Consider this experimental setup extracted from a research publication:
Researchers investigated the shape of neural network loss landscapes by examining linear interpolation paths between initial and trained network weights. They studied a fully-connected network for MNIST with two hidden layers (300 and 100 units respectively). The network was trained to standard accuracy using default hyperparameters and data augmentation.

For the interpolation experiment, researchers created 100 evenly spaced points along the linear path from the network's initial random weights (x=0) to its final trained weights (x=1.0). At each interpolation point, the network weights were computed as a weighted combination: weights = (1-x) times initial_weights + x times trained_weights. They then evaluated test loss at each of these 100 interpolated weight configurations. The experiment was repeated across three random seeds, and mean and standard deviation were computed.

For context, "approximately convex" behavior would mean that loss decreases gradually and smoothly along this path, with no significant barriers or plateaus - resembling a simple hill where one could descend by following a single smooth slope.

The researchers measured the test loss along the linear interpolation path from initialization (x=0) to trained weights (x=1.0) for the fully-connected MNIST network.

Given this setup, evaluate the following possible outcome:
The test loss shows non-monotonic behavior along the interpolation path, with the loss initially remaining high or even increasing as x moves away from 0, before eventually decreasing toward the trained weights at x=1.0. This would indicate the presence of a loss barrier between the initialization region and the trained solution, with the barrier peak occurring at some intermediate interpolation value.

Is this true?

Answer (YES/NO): NO